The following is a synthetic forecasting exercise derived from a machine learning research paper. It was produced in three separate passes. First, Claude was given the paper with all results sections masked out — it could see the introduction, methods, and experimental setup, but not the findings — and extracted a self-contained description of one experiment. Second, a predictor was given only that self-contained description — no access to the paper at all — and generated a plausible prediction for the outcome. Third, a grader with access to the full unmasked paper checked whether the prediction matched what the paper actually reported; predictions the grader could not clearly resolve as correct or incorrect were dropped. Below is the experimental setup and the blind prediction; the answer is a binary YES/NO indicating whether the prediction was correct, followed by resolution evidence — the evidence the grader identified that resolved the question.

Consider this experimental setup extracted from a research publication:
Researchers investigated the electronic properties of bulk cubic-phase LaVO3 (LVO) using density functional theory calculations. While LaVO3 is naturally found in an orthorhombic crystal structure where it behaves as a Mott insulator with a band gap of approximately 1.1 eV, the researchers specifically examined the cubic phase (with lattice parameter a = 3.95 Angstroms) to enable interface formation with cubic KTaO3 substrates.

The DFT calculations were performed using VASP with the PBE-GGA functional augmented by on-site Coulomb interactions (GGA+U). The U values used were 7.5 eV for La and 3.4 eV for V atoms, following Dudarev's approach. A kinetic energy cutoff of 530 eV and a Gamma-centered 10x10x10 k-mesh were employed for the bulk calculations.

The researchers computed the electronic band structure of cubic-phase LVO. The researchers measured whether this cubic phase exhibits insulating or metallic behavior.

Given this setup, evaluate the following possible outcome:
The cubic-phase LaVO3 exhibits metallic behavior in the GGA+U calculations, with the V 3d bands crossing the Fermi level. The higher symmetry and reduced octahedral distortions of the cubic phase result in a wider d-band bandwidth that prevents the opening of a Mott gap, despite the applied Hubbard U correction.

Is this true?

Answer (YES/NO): YES